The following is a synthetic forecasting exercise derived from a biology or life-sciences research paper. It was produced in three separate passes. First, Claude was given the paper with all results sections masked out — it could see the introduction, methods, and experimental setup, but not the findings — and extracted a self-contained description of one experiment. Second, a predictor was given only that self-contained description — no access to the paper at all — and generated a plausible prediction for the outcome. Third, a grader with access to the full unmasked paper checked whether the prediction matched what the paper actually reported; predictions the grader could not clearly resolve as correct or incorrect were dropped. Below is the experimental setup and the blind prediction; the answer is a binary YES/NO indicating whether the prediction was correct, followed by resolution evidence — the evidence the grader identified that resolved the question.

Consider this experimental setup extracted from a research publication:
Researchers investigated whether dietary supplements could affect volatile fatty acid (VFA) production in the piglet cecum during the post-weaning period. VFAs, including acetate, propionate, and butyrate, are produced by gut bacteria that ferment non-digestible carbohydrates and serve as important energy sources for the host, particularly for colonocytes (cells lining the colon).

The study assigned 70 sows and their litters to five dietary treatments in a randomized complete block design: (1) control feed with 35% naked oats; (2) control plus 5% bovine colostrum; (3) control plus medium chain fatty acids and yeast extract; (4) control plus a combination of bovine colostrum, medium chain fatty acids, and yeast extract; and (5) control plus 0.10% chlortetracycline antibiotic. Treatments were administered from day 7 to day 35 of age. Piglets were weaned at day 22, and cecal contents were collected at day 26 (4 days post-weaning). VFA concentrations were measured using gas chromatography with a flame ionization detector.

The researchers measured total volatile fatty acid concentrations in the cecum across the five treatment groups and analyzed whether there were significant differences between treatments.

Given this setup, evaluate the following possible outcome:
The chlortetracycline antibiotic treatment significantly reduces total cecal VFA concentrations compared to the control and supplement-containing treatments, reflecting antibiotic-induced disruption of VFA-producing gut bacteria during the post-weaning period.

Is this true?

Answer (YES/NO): NO